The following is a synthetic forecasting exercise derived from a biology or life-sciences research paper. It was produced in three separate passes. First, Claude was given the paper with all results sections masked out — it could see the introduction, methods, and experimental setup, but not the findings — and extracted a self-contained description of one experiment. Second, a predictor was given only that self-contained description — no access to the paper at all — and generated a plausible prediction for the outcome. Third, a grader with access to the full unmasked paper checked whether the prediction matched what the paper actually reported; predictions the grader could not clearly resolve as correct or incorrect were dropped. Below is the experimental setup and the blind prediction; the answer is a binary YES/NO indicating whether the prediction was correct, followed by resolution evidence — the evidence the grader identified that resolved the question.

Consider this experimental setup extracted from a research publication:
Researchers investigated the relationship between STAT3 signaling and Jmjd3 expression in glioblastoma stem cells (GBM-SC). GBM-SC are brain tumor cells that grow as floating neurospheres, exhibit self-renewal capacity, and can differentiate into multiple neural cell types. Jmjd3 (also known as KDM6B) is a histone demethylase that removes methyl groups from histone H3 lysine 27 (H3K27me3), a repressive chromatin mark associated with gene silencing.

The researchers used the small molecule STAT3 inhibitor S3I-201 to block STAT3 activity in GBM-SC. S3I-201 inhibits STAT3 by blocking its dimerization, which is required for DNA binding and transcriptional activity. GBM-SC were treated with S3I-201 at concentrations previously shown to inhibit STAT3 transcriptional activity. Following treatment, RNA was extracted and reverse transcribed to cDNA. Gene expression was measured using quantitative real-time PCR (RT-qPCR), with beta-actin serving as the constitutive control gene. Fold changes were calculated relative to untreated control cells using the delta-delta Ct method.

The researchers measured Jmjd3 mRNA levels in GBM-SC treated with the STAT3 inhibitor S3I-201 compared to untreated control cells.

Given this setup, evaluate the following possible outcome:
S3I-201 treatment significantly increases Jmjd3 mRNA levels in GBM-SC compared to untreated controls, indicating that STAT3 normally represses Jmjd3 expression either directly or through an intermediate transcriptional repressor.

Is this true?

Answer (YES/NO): YES